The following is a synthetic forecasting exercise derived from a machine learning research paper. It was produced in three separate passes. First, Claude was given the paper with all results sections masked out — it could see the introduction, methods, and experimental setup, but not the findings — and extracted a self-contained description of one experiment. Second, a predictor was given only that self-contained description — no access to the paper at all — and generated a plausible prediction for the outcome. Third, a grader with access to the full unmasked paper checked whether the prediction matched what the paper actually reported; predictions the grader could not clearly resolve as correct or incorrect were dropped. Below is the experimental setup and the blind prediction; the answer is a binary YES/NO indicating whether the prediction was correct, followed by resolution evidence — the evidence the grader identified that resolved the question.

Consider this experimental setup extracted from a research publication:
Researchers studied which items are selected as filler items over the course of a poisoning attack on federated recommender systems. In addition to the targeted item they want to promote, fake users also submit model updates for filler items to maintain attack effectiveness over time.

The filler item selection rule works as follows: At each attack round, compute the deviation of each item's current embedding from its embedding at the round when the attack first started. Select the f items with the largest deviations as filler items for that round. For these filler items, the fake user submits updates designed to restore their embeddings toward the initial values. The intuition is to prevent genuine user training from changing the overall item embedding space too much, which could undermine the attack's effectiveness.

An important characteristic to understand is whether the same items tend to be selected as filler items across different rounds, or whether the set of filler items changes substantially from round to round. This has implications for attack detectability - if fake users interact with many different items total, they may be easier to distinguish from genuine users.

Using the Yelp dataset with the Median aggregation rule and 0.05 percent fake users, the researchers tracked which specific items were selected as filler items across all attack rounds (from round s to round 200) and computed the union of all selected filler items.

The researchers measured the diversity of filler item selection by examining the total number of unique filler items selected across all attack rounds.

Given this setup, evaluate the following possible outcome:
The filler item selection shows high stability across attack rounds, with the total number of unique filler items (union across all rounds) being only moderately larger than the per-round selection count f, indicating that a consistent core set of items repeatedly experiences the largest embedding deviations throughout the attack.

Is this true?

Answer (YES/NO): YES